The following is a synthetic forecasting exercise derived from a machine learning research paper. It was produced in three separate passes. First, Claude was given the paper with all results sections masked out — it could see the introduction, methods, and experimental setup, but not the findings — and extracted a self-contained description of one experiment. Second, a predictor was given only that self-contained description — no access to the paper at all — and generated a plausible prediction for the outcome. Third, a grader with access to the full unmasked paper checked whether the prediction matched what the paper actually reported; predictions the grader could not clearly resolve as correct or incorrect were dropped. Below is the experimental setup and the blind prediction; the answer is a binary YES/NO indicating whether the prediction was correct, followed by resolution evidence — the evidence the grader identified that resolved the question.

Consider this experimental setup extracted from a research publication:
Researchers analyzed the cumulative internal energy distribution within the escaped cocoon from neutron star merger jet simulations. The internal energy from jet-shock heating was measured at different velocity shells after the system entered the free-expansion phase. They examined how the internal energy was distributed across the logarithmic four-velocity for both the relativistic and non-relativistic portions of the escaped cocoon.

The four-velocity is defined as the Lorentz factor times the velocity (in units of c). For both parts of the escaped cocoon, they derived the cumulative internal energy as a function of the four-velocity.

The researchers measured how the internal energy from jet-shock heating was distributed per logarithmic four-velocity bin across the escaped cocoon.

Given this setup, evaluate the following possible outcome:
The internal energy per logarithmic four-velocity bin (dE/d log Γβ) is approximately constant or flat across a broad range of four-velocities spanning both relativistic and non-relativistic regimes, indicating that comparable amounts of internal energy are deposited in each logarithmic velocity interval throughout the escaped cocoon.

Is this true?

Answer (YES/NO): YES